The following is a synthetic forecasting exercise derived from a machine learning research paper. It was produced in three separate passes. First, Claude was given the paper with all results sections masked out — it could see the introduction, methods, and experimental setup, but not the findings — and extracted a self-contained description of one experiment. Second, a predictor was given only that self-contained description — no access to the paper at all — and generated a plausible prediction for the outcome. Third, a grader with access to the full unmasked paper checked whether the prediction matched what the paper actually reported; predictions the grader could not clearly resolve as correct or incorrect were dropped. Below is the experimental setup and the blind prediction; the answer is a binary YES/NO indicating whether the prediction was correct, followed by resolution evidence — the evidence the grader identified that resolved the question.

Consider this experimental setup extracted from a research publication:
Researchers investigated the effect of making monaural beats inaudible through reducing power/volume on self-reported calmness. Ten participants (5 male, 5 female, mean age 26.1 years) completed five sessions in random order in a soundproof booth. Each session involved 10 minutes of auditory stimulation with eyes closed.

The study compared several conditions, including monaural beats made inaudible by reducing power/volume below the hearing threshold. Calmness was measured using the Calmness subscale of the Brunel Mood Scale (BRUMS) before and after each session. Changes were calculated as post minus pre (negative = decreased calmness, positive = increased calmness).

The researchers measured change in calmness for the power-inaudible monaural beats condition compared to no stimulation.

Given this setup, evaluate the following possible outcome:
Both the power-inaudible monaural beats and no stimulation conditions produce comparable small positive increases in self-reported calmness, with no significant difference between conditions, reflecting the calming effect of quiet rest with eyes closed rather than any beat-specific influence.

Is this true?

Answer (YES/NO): NO